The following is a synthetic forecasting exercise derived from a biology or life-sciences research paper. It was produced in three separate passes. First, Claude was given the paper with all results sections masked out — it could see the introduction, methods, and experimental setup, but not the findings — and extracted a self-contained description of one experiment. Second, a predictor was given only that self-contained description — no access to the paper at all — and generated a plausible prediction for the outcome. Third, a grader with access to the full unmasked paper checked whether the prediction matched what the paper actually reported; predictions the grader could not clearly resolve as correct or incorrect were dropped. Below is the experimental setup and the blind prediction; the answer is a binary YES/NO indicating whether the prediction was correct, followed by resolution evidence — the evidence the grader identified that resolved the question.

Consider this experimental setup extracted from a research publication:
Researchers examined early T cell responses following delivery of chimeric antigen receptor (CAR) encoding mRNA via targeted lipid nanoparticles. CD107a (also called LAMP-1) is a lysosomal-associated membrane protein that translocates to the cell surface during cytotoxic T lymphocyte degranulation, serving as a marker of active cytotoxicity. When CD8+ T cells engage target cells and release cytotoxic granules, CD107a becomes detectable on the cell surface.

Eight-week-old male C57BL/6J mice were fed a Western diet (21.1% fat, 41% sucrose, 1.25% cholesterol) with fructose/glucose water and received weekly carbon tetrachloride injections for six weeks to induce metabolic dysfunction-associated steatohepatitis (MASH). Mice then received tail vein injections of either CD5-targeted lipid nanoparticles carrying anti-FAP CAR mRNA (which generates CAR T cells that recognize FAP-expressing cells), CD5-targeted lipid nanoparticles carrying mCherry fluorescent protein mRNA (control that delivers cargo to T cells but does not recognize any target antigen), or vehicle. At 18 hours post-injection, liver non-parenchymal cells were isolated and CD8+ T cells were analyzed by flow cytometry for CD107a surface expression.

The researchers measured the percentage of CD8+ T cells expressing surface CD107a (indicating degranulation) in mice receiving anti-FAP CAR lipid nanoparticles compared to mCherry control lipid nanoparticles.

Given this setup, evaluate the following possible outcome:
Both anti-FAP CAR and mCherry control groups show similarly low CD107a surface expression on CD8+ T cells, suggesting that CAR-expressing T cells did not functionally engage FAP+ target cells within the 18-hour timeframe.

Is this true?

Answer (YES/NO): NO